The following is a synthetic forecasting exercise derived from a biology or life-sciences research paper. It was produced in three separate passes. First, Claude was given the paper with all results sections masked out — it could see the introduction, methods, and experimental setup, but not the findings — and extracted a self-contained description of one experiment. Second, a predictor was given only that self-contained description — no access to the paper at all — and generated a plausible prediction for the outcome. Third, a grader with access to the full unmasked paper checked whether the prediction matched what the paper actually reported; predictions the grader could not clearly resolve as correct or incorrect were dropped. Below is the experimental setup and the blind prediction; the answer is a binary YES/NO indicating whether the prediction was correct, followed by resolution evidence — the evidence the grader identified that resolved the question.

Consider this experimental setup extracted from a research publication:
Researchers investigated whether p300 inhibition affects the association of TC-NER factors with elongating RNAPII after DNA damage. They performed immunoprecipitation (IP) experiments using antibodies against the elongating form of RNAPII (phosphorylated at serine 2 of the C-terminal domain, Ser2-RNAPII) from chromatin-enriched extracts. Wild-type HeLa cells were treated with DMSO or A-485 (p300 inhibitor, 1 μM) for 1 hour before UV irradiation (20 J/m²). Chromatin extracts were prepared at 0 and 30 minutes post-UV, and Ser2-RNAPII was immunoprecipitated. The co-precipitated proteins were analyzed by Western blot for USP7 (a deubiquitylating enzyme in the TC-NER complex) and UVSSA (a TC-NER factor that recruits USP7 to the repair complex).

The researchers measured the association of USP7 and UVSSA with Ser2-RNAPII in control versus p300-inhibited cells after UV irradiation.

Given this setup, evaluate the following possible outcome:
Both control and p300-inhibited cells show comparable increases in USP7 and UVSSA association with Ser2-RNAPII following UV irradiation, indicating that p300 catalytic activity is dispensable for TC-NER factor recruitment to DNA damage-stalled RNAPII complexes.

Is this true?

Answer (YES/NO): NO